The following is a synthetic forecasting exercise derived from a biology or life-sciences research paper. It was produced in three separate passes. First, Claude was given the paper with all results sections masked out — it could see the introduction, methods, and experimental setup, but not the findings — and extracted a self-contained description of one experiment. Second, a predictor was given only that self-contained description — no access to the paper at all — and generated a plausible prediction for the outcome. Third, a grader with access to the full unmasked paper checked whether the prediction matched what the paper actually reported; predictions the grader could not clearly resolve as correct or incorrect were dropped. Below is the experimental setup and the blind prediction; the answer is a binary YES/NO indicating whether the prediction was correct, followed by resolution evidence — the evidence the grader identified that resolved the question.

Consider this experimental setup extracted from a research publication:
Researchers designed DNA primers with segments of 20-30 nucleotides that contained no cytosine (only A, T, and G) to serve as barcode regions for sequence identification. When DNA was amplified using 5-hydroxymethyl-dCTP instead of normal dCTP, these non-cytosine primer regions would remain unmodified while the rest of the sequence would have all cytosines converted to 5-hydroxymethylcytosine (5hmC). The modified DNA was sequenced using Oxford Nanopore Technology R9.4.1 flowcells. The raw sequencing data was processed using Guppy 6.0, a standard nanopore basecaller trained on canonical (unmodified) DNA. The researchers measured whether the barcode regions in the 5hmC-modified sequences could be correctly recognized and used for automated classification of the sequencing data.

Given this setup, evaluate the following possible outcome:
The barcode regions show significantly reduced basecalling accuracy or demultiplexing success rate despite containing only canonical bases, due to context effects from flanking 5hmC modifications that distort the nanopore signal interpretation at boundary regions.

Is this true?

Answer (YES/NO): NO